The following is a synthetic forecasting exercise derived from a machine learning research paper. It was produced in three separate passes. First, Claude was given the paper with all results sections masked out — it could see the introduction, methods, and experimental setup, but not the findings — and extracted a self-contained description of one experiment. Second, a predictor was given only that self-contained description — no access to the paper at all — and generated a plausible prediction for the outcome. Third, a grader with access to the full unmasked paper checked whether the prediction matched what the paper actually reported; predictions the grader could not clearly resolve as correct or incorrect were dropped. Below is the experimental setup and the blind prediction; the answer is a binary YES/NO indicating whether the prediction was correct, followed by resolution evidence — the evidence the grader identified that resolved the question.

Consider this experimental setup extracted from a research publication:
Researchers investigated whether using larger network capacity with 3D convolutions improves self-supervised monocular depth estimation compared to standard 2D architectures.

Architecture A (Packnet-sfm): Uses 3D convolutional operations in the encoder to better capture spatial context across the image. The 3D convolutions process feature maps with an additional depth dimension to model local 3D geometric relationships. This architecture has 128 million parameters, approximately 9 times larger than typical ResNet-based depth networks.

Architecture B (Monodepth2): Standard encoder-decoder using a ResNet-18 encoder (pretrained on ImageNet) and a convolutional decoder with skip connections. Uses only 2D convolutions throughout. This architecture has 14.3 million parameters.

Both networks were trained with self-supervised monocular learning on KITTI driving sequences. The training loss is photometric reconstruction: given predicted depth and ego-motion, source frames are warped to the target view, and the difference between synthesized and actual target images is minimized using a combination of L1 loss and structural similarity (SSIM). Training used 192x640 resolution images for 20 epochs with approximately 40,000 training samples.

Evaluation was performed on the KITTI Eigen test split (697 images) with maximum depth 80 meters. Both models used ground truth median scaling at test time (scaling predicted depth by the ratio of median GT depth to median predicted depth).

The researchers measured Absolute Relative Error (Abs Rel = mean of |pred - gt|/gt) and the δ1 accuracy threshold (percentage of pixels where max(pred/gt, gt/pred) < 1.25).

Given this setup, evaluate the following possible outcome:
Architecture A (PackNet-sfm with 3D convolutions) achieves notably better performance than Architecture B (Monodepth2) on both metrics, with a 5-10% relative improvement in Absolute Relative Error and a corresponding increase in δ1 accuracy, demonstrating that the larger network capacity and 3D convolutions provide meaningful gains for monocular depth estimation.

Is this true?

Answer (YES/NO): NO